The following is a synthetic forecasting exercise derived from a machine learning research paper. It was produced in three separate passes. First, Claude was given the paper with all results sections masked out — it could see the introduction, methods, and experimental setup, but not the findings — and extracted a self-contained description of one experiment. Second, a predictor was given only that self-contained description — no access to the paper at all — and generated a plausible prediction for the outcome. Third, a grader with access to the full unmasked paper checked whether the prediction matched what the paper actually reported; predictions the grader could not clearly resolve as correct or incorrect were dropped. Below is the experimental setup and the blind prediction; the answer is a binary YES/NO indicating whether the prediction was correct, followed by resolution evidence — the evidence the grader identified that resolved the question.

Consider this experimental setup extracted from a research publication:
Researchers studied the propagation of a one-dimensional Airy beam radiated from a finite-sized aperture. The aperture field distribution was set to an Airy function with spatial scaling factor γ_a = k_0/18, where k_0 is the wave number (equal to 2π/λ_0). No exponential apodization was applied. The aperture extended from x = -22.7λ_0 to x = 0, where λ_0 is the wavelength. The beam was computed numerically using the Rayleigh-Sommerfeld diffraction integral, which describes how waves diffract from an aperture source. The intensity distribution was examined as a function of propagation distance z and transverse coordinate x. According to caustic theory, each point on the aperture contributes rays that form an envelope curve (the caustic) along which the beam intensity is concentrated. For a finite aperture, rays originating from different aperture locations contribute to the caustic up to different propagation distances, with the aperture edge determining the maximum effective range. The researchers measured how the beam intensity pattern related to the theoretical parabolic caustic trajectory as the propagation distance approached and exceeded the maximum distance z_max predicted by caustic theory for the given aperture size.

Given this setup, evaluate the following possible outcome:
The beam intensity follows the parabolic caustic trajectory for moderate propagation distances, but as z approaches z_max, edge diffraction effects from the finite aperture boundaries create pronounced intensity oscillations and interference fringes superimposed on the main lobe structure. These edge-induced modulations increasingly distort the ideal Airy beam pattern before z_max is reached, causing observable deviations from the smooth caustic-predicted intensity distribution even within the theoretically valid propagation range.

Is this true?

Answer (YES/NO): NO